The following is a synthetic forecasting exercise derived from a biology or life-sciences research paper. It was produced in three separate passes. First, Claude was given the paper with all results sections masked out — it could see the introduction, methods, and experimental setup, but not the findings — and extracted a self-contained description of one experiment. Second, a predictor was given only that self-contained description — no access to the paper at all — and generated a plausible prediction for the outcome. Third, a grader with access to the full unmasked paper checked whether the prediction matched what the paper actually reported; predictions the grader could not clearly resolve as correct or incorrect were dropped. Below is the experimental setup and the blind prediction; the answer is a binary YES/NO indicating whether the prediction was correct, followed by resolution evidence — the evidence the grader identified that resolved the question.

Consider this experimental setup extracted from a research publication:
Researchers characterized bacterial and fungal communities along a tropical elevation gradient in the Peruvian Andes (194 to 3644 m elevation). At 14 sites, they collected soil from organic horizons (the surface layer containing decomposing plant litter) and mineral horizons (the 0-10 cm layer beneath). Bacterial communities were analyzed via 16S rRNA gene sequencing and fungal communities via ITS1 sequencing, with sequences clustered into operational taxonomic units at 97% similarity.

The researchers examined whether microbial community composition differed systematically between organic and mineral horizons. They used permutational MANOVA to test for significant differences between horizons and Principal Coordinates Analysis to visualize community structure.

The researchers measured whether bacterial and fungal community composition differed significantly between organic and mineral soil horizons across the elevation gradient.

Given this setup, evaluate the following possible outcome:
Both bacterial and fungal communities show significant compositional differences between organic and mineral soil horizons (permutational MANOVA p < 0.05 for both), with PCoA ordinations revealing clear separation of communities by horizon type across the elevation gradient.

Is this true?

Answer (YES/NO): YES